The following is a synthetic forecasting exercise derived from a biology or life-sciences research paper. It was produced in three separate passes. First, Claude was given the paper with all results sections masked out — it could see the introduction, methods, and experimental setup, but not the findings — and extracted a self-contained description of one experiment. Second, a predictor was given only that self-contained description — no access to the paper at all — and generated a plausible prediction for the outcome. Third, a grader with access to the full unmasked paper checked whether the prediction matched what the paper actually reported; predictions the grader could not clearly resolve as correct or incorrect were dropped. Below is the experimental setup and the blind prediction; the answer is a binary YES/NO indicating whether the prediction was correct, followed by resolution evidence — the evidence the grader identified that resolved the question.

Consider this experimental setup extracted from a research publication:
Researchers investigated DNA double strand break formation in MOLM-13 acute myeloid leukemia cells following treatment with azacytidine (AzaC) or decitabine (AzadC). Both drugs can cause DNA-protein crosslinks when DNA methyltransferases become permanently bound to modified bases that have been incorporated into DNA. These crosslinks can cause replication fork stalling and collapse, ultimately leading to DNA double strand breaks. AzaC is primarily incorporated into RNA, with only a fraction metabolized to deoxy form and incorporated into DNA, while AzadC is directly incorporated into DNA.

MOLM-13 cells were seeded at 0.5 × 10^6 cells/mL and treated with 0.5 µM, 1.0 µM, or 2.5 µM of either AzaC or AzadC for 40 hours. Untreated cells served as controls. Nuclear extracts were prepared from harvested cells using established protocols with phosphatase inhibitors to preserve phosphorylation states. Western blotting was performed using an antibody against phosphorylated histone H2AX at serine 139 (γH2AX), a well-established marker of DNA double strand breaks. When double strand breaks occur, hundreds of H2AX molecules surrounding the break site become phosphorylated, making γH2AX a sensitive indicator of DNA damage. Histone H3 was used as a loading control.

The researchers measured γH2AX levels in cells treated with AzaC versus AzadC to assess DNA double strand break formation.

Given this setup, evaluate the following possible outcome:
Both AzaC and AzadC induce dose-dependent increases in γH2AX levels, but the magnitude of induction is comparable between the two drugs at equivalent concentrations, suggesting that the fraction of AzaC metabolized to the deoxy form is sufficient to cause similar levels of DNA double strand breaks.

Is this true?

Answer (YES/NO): NO